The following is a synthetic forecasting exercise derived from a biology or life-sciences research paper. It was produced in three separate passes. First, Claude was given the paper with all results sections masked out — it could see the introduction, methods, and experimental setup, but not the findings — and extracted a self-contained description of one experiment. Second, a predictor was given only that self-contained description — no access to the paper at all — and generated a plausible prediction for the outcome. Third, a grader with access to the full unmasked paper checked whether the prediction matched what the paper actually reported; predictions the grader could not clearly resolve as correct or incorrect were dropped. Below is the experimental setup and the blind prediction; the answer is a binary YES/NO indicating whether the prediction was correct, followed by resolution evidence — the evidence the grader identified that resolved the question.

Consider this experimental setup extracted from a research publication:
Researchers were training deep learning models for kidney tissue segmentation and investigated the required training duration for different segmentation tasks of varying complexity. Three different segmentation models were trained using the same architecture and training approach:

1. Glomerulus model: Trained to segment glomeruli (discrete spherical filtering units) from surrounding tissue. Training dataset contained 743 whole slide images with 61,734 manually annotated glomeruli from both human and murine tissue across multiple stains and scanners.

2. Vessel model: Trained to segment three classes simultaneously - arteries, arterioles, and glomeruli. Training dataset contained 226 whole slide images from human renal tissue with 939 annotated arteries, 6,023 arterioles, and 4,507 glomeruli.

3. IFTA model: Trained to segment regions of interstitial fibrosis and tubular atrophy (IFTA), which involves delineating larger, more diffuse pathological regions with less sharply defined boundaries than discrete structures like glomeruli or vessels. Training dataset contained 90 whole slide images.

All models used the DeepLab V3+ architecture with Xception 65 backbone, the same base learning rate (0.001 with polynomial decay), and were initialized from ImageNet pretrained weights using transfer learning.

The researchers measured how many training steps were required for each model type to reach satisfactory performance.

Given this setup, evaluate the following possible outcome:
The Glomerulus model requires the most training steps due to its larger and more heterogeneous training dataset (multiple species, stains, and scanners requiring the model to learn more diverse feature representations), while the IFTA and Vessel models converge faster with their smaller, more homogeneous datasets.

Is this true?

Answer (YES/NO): YES